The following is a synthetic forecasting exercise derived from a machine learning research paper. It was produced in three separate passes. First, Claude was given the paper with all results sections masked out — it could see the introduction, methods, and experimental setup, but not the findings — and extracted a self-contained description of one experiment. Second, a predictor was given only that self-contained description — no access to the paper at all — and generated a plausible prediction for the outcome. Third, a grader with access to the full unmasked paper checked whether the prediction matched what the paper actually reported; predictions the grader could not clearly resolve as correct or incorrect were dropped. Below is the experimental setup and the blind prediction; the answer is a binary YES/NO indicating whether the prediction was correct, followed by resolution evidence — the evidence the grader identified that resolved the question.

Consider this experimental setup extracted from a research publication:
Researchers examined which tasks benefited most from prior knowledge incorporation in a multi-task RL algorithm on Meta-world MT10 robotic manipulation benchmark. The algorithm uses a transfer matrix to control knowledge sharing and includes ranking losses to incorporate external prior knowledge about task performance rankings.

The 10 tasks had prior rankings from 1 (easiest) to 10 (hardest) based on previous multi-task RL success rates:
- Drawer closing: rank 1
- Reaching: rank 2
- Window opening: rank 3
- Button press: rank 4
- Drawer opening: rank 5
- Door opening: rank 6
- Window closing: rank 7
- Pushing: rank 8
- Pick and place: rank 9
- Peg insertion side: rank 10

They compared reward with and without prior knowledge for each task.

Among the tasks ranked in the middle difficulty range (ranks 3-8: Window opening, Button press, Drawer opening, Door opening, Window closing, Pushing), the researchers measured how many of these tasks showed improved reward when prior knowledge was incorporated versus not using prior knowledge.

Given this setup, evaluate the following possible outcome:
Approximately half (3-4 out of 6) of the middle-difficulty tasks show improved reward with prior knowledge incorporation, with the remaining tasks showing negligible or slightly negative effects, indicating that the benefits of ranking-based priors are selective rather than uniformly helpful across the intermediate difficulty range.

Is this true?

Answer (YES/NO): NO